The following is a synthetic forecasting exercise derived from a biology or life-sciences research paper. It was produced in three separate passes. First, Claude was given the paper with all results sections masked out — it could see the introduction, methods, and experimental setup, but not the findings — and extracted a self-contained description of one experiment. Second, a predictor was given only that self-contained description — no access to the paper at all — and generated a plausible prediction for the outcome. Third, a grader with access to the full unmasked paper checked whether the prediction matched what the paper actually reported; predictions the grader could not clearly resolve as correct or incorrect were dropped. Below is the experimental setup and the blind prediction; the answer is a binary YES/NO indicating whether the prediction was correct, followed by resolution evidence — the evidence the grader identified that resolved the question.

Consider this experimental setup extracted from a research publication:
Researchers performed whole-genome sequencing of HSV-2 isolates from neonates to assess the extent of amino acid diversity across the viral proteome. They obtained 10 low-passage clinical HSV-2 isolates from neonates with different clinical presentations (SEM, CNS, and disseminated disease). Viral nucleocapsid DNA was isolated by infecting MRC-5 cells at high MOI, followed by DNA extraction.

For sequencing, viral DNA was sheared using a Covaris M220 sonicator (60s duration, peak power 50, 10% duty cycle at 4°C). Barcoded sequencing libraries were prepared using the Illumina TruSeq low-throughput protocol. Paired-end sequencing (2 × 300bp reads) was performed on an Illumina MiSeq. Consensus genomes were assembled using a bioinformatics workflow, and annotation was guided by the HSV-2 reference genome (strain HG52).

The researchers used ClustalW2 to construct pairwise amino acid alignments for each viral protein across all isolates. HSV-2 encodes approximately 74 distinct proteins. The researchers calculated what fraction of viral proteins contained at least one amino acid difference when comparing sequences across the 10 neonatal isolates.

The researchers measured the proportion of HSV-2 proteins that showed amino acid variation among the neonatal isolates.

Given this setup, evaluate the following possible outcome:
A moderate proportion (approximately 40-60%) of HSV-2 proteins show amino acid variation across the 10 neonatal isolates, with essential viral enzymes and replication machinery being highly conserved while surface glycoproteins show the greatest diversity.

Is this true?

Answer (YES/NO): NO